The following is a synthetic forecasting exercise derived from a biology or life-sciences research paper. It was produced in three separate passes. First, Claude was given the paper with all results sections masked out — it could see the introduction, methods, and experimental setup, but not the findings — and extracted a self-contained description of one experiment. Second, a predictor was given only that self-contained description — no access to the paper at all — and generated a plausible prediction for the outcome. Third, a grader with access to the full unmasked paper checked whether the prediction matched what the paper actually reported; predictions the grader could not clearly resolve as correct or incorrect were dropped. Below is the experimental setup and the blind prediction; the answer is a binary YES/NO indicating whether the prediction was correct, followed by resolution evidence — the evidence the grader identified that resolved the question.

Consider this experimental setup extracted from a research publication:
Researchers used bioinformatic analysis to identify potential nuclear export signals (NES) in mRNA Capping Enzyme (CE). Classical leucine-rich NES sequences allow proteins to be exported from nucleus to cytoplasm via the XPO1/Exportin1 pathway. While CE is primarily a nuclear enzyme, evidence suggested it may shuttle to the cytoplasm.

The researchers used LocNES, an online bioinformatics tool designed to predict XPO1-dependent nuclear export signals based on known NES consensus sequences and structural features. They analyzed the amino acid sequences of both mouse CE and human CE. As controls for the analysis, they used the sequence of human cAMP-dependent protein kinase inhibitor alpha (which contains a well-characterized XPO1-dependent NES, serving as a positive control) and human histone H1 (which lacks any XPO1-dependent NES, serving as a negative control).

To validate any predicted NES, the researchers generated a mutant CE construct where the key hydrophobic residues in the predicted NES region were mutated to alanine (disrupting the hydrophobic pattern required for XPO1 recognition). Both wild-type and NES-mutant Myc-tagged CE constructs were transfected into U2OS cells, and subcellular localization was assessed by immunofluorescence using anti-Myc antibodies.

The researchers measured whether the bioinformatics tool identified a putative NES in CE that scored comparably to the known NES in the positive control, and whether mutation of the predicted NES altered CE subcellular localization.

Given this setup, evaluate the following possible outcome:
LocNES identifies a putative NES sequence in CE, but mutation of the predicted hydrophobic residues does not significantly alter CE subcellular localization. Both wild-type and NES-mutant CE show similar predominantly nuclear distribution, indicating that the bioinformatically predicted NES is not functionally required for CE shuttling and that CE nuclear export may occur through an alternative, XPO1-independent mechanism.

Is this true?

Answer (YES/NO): NO